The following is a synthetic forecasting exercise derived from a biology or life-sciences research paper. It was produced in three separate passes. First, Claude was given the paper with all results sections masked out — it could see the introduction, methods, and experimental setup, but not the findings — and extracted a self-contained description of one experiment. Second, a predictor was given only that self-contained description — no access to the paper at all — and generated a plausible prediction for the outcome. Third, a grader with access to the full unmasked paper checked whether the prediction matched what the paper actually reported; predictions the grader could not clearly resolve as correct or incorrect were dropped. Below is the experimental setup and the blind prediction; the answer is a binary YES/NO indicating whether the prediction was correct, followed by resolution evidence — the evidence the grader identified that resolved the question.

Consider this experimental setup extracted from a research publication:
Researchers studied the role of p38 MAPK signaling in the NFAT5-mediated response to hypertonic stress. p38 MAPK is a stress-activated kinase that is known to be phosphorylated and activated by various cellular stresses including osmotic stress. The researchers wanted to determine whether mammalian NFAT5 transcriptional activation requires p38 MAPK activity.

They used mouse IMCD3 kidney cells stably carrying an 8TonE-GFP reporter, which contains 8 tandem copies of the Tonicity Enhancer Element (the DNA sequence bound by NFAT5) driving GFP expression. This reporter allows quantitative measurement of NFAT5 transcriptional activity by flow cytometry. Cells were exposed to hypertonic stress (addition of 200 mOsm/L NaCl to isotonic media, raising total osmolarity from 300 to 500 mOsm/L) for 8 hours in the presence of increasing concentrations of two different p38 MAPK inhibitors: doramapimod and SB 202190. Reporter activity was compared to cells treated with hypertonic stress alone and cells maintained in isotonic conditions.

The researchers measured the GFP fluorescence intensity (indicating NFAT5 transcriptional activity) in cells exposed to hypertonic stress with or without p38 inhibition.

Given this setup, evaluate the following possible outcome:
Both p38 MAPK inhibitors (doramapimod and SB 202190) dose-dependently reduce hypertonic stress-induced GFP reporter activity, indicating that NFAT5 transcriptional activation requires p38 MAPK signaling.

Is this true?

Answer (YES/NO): NO